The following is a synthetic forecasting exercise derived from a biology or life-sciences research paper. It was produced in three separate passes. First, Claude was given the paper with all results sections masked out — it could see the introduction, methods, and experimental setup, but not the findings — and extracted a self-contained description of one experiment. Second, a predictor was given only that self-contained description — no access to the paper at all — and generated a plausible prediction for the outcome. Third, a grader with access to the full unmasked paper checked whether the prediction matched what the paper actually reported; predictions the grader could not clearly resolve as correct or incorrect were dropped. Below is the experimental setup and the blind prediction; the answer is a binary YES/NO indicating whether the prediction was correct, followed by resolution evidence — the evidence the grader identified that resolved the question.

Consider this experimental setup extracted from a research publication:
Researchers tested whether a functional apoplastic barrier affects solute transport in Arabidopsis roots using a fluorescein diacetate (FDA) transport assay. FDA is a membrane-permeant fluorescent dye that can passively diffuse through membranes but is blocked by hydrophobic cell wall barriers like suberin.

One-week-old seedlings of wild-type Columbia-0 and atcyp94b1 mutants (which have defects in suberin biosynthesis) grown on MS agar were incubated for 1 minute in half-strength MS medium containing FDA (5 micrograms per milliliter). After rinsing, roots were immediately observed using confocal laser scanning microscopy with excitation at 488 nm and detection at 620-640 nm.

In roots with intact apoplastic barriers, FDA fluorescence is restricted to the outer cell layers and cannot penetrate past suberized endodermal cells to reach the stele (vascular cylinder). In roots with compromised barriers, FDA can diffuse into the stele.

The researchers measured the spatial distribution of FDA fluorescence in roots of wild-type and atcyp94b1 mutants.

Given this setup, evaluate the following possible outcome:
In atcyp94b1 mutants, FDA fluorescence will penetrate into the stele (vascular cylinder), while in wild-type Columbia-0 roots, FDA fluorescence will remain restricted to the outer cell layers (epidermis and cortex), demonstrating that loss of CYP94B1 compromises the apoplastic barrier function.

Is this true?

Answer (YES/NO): YES